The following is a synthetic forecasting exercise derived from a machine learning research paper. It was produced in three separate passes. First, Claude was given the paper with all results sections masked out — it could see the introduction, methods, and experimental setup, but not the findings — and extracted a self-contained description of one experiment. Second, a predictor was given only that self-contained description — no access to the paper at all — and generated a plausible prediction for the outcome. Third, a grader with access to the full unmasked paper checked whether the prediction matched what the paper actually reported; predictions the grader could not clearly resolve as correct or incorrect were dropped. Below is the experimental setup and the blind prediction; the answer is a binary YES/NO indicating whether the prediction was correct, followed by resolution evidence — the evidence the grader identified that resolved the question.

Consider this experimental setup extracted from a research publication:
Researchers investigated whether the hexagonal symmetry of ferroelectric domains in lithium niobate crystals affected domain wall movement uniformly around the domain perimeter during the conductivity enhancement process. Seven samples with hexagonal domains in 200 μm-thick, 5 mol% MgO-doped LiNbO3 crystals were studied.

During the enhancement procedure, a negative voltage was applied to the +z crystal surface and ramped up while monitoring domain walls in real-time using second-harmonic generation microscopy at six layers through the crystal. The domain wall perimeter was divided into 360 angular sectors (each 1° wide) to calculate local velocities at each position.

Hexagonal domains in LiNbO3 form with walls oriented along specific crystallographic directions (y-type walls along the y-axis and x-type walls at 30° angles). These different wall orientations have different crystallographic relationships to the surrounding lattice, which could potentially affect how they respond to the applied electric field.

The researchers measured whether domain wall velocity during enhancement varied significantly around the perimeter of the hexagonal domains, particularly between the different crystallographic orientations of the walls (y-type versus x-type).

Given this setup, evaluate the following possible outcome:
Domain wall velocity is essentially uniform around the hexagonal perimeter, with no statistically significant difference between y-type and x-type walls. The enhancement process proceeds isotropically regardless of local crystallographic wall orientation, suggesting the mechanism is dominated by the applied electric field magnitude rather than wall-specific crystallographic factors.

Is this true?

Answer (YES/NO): NO